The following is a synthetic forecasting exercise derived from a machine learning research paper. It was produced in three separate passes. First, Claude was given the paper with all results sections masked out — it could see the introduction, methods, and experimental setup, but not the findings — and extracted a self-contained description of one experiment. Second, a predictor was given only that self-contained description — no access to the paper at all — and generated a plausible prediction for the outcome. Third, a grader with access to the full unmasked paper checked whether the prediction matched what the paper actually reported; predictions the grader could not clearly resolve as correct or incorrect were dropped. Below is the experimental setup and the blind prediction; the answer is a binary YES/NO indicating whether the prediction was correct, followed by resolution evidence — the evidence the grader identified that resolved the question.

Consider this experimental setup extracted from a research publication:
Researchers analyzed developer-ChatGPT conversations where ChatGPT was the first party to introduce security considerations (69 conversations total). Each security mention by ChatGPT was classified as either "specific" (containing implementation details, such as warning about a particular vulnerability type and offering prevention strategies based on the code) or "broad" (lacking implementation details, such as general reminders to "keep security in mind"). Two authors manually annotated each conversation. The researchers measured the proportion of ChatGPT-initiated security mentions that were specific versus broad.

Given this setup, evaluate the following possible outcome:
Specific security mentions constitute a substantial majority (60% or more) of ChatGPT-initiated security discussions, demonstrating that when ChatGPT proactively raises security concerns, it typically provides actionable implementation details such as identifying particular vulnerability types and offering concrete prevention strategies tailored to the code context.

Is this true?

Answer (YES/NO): NO